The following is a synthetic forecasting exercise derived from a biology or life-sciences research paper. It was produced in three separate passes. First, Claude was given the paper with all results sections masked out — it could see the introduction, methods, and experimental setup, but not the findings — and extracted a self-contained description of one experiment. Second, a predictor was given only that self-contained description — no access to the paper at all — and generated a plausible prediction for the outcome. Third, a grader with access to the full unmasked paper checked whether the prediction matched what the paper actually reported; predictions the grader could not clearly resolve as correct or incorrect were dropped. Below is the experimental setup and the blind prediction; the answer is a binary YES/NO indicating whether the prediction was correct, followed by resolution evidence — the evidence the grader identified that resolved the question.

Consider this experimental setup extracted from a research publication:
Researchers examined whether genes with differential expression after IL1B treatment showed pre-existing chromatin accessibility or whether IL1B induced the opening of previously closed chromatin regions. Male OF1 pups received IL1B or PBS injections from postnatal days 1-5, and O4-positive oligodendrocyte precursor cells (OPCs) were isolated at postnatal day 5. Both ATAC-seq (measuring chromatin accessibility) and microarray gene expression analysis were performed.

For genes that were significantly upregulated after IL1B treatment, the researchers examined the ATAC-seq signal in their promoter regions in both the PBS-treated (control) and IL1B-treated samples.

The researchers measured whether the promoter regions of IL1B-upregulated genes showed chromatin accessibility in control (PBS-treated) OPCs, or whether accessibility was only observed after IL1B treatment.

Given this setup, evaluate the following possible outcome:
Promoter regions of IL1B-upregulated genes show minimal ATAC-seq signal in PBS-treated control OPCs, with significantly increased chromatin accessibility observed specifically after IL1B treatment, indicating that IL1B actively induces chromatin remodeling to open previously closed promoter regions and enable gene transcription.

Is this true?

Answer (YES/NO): NO